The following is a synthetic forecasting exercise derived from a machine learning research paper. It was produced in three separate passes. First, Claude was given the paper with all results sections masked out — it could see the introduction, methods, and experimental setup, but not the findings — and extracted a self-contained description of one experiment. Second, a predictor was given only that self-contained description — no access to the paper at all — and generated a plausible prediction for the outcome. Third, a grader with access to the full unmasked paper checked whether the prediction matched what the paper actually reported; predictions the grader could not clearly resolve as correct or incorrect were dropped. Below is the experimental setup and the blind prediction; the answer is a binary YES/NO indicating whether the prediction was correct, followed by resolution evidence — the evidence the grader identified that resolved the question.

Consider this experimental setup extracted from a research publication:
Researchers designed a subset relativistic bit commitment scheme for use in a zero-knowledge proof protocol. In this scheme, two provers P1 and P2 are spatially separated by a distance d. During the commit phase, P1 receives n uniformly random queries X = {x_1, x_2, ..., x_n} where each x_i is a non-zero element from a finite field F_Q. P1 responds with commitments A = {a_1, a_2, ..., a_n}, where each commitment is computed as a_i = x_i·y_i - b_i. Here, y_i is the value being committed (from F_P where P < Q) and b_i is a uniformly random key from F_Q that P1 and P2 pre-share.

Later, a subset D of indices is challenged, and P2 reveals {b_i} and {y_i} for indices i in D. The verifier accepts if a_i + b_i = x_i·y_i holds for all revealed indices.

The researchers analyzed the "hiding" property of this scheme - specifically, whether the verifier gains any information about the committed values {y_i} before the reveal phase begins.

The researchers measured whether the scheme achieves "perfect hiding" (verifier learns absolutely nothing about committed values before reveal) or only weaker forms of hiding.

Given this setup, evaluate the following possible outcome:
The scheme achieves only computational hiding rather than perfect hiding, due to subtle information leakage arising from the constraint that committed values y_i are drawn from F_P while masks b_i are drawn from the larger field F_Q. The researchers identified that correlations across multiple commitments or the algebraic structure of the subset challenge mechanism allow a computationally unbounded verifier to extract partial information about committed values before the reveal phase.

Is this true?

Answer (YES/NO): NO